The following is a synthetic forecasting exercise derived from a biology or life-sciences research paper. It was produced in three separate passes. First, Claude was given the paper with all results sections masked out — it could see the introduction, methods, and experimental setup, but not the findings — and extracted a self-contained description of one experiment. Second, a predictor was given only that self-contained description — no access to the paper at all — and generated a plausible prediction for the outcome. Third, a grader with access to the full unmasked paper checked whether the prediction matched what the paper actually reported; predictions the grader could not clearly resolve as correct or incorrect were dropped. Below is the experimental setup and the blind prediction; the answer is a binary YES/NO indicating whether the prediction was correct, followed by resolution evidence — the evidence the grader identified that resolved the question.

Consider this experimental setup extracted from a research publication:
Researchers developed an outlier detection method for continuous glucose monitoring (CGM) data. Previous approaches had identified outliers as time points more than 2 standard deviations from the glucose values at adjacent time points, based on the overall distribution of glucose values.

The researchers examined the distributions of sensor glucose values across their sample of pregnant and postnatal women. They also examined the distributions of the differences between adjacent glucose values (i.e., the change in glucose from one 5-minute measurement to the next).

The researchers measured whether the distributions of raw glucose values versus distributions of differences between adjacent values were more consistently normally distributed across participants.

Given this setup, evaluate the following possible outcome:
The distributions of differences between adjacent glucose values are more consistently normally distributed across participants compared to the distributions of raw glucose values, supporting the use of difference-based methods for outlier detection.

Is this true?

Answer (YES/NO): YES